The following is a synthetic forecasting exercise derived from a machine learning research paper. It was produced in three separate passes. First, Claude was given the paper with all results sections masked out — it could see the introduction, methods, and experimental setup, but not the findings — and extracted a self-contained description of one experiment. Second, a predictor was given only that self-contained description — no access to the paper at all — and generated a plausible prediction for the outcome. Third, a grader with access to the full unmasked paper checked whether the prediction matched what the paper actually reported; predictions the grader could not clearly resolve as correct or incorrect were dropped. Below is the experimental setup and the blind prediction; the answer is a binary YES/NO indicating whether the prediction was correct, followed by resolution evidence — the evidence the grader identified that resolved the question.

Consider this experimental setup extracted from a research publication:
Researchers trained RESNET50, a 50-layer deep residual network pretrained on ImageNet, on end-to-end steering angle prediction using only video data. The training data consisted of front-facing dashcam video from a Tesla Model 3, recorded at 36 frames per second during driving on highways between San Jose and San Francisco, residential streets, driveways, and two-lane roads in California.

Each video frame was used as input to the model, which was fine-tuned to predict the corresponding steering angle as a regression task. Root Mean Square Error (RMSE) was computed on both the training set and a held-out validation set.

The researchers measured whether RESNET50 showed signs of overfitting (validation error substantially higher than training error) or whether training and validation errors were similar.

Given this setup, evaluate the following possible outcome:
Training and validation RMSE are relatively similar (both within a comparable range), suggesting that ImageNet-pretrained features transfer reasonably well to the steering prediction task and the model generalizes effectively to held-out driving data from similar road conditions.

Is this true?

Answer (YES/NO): YES